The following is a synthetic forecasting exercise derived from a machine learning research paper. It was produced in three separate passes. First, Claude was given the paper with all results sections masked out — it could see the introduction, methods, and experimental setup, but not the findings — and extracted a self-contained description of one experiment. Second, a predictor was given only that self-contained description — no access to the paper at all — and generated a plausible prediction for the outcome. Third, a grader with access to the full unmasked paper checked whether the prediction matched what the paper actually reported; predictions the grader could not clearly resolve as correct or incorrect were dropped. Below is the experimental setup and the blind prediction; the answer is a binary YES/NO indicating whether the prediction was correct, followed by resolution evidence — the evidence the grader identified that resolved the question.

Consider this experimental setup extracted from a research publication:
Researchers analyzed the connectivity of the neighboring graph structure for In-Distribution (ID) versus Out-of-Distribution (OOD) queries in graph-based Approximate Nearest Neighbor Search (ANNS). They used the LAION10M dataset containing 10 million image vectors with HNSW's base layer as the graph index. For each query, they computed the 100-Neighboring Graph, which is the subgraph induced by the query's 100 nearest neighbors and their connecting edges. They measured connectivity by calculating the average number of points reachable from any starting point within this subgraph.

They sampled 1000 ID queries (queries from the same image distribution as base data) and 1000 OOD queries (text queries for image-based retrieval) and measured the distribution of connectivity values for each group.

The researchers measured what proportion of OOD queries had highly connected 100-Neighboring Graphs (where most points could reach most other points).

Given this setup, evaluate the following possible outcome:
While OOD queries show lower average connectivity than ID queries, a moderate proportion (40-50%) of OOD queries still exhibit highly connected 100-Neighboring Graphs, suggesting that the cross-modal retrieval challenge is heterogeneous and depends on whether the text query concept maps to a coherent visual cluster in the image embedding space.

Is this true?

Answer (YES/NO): NO